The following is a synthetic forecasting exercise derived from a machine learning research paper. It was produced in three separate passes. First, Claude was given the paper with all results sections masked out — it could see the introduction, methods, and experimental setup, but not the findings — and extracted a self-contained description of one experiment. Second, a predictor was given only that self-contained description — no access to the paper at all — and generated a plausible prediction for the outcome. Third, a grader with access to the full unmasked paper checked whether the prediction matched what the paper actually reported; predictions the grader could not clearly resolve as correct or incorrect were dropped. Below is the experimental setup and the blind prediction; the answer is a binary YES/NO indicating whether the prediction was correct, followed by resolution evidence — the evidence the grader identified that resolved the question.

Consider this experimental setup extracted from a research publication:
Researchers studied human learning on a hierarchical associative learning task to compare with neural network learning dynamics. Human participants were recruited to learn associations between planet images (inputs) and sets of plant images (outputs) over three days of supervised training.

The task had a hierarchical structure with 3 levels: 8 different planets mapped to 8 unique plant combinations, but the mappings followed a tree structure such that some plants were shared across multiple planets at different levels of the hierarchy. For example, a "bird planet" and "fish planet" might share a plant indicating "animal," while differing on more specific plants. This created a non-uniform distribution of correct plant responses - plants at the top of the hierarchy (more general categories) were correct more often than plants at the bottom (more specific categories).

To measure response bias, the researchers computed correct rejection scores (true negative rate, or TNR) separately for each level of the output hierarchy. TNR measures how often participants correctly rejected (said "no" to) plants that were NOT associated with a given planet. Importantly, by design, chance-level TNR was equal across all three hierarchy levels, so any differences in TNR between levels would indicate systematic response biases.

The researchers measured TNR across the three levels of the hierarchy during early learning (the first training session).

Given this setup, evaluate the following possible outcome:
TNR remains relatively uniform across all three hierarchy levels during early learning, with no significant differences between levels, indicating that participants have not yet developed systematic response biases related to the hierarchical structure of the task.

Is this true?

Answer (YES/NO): NO